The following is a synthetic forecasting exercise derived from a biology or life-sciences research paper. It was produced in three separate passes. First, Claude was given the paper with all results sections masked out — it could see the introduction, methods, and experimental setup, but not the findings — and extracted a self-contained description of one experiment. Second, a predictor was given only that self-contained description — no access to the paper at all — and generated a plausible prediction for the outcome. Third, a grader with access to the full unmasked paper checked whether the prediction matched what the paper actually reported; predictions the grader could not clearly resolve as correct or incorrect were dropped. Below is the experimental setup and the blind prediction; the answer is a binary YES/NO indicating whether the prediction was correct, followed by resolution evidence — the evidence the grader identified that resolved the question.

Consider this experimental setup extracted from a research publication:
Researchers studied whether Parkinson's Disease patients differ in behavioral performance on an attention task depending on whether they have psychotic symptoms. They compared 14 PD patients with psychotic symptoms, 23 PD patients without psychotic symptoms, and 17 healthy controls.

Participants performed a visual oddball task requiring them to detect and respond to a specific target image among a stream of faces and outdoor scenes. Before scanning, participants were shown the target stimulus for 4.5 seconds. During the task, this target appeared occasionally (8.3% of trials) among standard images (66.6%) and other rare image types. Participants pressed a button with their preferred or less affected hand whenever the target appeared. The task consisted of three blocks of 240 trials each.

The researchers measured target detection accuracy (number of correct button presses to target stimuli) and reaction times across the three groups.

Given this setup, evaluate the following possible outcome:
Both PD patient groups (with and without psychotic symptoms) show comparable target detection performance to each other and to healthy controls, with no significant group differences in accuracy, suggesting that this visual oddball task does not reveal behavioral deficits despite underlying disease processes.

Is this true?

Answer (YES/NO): YES